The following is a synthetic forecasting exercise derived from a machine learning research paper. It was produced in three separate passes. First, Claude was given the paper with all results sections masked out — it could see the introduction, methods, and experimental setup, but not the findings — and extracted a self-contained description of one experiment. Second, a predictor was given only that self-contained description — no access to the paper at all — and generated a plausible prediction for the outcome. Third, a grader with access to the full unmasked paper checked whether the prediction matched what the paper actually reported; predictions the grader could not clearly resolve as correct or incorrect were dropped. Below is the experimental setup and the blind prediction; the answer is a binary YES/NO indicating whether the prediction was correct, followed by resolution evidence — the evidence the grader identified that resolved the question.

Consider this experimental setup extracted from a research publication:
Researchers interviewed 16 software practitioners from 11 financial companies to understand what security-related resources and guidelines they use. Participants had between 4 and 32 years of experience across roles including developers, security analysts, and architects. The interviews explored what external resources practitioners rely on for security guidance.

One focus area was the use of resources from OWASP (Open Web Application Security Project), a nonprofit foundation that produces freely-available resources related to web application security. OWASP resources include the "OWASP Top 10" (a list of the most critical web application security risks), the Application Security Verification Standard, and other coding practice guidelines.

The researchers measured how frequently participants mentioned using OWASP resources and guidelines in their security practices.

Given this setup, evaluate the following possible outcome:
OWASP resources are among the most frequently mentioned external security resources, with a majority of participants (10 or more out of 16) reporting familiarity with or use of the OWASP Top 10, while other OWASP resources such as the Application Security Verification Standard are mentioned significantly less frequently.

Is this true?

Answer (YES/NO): NO